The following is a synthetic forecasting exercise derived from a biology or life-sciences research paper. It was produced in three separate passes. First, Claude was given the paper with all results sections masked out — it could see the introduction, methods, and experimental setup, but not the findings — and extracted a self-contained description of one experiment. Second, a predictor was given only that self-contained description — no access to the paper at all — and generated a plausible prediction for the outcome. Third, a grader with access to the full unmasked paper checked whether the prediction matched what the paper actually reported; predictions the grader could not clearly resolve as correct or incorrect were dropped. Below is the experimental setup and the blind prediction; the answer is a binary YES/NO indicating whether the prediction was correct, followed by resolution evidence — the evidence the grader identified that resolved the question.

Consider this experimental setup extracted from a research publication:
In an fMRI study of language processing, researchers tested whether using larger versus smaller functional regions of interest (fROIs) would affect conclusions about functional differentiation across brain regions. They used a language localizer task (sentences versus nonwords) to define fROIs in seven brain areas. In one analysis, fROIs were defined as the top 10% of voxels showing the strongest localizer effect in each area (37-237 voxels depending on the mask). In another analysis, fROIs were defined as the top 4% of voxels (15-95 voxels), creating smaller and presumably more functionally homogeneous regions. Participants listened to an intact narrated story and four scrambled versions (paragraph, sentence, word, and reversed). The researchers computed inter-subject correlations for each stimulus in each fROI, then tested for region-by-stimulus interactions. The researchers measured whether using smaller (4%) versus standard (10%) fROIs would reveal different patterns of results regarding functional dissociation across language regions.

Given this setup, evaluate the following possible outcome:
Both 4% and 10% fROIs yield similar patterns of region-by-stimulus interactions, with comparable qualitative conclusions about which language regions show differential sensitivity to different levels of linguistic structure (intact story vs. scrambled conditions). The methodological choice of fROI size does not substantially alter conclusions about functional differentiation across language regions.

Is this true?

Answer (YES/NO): YES